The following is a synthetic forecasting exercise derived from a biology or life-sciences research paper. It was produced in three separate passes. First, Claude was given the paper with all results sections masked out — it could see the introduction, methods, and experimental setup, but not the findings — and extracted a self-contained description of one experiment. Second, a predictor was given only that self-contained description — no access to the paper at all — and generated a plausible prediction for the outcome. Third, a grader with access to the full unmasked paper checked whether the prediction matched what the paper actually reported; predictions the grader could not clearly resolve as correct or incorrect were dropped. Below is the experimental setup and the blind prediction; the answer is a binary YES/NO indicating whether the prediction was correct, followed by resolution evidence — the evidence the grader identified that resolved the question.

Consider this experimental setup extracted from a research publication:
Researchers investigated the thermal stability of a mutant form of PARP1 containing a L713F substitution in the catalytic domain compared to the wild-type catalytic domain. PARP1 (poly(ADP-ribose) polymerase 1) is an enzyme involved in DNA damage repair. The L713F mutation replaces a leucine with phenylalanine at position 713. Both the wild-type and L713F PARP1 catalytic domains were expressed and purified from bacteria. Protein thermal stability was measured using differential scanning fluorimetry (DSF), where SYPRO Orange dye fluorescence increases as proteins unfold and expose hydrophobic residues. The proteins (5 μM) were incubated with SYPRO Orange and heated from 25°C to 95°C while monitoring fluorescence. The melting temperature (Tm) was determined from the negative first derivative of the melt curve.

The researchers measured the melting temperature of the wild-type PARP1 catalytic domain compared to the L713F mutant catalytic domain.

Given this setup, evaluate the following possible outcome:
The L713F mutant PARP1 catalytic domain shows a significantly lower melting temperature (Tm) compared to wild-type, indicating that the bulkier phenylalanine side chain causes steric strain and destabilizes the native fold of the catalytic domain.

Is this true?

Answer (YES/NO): YES